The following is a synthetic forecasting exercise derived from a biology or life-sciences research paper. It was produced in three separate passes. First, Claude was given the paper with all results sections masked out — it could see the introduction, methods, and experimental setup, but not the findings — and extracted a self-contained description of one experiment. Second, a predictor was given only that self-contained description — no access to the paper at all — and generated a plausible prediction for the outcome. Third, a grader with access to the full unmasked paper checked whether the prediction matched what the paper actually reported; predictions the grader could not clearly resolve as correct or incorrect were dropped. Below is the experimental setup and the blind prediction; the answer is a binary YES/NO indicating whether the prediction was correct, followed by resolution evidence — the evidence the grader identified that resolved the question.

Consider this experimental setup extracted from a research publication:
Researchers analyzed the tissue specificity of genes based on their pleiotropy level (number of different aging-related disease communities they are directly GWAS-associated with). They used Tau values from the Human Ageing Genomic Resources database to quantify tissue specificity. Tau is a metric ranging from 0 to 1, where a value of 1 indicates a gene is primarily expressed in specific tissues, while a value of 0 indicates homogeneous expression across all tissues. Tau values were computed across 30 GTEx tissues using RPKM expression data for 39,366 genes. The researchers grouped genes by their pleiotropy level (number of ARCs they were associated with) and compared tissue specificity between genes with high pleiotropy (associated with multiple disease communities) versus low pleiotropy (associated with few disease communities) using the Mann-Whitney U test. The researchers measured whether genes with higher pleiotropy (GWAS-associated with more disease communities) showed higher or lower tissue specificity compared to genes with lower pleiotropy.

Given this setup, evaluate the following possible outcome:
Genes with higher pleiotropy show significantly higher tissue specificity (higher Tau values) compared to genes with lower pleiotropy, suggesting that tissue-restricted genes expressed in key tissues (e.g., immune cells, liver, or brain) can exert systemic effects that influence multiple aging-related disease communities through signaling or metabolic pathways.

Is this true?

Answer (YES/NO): YES